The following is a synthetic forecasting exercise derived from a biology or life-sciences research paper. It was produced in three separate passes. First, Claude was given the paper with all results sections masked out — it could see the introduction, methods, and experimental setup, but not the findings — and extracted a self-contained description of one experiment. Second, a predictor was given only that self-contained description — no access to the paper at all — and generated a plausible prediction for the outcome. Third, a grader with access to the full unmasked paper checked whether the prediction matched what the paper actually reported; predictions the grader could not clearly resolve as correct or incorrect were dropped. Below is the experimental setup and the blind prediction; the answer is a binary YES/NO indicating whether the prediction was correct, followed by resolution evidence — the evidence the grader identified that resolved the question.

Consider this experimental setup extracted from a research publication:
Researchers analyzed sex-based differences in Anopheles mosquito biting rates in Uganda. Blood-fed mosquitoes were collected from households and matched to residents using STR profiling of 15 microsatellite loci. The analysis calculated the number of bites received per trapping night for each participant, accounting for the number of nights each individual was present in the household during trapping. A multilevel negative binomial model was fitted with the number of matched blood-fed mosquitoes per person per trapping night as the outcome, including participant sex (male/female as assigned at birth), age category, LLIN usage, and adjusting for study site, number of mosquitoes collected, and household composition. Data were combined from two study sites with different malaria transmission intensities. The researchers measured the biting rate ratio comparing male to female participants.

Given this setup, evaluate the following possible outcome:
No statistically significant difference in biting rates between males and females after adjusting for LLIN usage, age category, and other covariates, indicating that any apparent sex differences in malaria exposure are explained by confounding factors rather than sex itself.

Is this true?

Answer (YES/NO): NO